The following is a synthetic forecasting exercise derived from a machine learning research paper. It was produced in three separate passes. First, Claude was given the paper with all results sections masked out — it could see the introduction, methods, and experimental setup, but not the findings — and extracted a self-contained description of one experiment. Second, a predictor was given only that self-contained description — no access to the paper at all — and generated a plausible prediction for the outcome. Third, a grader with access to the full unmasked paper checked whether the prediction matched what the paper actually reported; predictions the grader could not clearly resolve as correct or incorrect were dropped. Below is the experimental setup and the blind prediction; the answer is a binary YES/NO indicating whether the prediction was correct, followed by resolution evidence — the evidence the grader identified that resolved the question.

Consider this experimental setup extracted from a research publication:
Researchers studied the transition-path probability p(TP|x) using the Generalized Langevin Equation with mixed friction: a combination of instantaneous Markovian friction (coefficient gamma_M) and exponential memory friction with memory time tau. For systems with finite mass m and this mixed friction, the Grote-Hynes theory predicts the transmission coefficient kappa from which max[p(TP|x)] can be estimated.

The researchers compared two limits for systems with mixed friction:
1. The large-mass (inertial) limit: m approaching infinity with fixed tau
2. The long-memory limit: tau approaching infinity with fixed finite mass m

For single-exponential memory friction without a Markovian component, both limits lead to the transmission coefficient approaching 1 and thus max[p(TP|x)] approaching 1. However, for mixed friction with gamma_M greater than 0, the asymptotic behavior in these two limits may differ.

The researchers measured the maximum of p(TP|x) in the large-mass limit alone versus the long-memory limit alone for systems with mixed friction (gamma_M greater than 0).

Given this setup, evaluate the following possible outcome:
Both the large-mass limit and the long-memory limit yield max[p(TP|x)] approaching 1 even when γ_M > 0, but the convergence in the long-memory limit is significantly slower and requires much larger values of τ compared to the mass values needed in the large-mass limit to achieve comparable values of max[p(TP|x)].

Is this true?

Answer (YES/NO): NO